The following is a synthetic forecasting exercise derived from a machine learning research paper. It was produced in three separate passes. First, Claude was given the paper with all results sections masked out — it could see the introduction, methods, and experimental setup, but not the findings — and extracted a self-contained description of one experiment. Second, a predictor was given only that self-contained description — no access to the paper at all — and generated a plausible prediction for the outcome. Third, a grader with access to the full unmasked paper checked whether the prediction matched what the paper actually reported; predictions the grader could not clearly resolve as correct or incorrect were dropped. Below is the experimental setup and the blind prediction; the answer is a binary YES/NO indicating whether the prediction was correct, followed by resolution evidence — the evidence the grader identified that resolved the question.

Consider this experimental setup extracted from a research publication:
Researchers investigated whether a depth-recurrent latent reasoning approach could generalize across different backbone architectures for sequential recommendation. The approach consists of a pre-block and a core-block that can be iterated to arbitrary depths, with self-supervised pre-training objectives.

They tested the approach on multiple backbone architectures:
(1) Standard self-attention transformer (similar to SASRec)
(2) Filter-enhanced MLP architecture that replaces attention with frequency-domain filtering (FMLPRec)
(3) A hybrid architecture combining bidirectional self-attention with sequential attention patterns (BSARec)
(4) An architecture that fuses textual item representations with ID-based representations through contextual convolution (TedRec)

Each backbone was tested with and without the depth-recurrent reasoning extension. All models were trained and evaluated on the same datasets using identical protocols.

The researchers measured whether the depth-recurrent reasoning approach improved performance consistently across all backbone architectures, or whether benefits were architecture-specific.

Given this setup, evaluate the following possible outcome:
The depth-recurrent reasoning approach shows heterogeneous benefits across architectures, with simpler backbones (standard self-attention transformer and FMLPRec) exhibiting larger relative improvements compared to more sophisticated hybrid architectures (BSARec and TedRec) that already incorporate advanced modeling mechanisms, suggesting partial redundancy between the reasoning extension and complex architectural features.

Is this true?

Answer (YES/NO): YES